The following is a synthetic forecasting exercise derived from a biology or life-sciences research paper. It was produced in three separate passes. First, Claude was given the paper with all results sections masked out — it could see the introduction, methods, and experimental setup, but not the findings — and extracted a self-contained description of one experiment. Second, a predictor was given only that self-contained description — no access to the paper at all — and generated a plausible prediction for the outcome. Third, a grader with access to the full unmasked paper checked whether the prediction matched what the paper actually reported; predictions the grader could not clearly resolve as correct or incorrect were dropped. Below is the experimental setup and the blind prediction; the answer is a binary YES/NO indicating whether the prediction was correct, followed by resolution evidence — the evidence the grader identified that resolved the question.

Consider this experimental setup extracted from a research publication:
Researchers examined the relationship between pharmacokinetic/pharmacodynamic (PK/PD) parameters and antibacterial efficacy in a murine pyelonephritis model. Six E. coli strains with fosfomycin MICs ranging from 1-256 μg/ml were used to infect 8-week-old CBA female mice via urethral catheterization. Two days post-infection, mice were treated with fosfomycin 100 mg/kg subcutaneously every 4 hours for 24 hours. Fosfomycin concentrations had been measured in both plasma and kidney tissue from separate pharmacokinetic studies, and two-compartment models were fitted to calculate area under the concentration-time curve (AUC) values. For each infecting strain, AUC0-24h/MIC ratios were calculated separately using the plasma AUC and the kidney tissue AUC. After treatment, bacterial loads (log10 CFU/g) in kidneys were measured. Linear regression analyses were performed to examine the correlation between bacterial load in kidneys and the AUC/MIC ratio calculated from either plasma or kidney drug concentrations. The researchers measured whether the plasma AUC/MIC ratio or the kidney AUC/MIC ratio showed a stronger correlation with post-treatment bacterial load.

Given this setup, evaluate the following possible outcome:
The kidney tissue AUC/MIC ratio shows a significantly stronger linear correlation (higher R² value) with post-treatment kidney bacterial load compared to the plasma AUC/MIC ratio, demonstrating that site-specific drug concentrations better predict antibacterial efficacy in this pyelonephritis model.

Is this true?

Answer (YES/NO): NO